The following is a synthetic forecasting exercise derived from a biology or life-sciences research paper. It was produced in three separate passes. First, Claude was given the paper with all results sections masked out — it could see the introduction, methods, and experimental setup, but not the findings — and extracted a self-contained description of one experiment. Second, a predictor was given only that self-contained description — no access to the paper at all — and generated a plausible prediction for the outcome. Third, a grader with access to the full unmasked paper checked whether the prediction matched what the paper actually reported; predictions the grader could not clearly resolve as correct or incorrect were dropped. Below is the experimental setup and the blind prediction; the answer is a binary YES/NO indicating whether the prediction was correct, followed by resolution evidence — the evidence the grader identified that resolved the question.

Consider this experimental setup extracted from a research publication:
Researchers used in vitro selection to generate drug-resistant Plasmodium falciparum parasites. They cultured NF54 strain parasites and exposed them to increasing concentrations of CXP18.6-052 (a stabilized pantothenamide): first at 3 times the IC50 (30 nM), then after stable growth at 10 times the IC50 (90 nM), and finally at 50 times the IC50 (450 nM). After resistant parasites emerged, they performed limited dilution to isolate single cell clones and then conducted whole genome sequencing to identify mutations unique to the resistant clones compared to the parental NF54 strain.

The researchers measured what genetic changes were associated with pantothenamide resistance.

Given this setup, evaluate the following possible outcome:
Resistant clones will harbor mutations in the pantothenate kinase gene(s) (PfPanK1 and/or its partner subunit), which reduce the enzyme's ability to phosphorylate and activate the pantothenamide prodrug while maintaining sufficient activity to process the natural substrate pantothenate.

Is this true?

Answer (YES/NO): NO